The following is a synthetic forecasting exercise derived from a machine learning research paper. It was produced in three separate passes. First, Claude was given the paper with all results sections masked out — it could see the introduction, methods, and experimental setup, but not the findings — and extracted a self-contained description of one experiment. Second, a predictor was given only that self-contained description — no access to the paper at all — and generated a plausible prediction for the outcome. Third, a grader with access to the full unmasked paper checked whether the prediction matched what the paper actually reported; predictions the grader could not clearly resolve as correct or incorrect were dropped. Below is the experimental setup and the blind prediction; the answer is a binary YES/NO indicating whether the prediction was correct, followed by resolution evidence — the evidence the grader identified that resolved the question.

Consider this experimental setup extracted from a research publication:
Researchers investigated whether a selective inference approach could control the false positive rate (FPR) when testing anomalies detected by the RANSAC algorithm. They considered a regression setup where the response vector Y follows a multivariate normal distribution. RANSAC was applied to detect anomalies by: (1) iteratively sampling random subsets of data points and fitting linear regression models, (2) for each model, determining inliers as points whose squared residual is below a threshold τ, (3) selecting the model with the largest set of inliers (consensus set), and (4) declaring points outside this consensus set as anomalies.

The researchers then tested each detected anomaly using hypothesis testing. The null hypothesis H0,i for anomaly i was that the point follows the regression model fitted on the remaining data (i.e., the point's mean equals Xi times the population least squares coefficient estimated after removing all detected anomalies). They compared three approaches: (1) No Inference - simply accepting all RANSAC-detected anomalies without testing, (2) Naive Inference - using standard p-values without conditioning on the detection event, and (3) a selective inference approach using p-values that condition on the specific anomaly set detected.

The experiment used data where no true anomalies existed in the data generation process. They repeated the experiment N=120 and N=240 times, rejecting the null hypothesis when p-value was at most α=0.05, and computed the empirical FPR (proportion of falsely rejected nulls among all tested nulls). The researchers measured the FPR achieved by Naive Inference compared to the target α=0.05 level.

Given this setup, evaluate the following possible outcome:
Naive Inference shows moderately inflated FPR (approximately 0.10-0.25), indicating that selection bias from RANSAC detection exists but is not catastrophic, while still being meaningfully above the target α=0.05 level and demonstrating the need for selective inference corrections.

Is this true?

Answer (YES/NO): YES